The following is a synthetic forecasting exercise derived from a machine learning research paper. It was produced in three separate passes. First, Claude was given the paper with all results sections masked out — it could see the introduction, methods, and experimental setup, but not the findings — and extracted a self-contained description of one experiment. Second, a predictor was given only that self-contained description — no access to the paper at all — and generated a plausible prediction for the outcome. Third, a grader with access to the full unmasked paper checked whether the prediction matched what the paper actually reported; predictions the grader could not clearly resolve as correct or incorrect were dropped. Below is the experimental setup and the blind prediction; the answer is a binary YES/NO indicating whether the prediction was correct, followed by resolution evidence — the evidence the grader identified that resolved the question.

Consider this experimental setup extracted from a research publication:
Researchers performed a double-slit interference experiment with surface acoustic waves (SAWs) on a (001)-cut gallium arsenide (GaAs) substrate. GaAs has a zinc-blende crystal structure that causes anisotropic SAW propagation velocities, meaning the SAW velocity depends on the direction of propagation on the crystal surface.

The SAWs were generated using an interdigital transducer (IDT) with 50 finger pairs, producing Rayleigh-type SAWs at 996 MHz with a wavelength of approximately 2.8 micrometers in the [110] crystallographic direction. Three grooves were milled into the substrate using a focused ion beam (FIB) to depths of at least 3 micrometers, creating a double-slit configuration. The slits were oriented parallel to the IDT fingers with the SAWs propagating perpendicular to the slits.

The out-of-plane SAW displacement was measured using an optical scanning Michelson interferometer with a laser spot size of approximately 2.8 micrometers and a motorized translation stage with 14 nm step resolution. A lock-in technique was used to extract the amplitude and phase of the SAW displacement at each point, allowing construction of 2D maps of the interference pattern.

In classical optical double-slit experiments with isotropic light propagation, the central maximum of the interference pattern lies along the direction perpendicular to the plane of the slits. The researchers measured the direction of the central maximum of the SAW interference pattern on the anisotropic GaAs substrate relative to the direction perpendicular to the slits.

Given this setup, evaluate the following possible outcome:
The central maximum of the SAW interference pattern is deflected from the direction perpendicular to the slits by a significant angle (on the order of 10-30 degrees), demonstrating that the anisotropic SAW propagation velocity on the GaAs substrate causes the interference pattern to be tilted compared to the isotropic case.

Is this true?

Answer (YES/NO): NO